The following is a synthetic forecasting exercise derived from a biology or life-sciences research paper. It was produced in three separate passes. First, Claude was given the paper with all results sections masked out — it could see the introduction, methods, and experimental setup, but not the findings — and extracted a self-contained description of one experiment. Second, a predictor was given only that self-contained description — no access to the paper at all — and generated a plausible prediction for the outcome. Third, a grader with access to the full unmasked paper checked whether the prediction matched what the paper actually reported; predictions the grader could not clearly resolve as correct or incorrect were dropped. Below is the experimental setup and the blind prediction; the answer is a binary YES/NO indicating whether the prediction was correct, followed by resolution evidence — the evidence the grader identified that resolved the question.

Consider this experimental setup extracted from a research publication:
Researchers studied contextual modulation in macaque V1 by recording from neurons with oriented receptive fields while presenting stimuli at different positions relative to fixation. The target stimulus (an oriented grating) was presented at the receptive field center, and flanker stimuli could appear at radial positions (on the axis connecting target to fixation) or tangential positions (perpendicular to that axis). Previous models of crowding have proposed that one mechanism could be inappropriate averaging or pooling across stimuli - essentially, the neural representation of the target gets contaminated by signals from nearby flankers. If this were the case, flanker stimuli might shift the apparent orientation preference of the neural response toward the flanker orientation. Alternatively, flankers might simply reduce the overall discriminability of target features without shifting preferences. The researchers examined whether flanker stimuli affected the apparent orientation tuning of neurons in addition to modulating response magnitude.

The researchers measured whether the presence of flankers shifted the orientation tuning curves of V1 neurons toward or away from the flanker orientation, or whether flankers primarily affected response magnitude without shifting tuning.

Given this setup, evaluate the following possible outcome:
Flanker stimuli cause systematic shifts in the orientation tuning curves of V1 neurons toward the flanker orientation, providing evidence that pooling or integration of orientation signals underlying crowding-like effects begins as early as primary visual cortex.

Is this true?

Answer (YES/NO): NO